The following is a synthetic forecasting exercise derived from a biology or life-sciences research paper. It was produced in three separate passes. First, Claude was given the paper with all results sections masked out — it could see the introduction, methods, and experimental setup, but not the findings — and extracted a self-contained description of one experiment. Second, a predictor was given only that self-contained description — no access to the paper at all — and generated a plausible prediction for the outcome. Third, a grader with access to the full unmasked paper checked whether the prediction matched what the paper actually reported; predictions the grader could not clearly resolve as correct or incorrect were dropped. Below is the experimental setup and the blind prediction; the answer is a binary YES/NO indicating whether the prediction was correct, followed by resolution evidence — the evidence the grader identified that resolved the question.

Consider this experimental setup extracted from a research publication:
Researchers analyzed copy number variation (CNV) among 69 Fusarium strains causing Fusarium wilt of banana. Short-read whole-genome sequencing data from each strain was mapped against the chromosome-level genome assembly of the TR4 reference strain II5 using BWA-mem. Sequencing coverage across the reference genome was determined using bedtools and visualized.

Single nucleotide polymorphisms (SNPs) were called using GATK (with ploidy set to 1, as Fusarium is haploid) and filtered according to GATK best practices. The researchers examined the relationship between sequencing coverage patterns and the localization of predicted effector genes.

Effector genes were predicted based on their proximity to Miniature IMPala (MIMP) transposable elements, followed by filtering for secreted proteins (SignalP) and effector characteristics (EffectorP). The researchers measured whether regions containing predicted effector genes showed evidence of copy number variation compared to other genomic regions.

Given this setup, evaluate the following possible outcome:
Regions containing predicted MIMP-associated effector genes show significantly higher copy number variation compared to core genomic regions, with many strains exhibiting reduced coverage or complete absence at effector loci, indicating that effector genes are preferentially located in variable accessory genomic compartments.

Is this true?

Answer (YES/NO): NO